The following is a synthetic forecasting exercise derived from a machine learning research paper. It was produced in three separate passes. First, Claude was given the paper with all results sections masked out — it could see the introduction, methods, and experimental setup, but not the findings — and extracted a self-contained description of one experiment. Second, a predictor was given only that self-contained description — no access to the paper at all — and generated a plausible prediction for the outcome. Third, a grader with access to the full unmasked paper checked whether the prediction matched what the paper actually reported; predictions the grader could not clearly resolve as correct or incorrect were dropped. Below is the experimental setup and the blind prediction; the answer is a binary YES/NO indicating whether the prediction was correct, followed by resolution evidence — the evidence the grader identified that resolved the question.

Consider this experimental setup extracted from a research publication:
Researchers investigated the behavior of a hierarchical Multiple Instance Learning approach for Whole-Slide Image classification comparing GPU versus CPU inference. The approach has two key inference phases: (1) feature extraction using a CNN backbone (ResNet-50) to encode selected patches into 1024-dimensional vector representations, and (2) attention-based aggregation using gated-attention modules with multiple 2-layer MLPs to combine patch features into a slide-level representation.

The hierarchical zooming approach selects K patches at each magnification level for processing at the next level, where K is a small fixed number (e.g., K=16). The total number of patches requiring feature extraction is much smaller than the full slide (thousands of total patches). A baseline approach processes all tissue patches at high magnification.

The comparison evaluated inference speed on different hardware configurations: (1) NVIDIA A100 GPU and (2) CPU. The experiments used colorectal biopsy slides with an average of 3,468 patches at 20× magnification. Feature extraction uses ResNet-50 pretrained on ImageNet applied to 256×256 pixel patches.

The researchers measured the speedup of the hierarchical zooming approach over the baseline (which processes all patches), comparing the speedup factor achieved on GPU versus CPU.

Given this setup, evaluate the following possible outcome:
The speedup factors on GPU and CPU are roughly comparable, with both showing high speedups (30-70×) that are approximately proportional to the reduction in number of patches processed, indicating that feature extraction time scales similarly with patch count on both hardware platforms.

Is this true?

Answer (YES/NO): NO